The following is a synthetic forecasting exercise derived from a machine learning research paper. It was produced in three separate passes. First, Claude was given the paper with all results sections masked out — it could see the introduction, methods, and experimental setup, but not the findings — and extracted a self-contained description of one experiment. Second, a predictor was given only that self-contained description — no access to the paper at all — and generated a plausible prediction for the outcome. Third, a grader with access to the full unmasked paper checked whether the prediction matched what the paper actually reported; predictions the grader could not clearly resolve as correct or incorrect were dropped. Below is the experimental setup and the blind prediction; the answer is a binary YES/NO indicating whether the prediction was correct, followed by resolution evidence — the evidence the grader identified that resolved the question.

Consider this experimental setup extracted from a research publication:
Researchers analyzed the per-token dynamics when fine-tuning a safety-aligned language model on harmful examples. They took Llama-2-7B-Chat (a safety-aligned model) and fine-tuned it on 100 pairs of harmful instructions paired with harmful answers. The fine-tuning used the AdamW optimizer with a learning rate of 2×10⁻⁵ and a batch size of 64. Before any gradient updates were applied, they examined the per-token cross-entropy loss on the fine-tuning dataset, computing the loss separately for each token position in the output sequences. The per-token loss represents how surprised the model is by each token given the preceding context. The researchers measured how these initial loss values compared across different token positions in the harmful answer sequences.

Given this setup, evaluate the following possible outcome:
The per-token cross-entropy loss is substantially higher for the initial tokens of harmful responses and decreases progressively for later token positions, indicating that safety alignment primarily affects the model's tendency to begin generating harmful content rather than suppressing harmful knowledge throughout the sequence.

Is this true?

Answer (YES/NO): YES